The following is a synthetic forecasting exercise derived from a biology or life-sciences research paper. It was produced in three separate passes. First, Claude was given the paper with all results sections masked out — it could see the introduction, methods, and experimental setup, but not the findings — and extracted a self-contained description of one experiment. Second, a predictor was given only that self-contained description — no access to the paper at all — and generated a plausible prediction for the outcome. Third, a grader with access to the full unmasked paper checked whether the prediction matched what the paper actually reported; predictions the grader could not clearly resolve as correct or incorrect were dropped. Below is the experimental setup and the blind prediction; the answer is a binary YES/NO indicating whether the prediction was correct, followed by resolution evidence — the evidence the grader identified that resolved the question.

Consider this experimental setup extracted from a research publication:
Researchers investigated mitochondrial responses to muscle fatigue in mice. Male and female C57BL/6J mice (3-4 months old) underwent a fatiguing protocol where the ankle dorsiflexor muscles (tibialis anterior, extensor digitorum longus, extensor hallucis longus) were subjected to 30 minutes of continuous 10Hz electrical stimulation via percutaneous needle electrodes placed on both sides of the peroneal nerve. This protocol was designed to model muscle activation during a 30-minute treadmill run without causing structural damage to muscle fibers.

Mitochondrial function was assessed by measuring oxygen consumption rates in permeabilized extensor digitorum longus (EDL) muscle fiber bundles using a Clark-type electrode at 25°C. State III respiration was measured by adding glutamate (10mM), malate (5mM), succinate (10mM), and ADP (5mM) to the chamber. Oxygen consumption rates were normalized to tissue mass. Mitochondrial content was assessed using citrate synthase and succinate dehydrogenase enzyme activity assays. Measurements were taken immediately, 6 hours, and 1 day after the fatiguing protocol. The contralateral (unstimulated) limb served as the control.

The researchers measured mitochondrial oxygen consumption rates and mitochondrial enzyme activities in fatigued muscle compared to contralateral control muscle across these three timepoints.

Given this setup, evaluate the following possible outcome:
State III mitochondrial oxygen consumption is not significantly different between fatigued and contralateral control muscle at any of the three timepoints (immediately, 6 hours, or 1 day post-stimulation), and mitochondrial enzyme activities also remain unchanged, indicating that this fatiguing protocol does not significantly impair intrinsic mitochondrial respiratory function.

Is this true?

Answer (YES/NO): YES